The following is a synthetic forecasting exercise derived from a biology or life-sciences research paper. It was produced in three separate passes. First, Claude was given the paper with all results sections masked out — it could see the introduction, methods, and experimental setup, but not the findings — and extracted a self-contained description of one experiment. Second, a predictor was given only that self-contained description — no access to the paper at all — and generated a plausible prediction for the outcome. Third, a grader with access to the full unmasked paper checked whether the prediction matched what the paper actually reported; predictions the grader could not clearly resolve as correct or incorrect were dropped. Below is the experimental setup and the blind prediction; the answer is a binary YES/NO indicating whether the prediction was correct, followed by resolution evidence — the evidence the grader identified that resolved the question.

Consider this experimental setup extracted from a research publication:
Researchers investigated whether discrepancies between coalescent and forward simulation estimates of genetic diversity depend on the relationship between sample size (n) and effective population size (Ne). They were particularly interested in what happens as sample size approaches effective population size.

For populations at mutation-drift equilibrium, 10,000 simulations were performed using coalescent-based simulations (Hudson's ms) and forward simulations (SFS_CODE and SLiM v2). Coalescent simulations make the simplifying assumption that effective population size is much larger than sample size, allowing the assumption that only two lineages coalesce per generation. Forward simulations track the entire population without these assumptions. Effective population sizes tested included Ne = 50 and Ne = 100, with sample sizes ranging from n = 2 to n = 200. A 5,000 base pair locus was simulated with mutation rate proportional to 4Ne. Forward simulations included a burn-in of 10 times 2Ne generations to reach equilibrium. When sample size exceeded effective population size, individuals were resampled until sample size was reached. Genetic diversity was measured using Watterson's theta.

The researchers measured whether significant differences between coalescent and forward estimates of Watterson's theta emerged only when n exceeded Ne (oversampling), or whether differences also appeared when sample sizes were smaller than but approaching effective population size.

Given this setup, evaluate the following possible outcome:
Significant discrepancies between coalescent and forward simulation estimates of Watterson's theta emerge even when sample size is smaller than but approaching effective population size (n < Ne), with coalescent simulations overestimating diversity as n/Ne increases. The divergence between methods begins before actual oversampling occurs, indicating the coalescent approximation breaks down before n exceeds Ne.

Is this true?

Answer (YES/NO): NO